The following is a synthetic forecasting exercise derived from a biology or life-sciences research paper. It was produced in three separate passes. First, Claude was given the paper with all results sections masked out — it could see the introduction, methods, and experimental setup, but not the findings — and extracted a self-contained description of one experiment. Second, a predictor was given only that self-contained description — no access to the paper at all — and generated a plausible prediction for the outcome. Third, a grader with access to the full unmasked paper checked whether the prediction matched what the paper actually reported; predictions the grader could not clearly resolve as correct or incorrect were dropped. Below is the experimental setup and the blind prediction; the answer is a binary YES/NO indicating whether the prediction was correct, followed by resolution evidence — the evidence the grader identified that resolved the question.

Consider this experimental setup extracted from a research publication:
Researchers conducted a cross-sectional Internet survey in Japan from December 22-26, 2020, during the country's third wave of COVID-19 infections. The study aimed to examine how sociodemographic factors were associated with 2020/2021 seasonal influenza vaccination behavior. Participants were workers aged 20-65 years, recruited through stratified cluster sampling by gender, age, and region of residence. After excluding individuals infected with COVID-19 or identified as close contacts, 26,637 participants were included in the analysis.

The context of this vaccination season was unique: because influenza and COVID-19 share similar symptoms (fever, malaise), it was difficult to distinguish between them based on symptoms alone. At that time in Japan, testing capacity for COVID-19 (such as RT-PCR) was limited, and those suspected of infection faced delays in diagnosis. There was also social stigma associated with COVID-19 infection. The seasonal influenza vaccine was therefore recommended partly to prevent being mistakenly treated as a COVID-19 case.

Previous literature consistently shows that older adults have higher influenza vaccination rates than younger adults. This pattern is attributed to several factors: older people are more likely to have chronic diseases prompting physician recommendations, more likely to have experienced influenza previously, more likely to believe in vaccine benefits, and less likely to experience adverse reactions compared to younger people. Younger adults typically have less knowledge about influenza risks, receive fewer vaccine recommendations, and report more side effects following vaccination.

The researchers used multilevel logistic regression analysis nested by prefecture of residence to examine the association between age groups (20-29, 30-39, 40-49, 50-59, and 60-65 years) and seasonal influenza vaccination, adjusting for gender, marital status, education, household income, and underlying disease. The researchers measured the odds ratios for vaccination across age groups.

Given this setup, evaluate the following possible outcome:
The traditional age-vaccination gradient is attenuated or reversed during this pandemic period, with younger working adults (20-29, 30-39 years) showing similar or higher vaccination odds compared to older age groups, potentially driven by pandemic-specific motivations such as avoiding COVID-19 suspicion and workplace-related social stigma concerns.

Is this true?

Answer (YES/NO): YES